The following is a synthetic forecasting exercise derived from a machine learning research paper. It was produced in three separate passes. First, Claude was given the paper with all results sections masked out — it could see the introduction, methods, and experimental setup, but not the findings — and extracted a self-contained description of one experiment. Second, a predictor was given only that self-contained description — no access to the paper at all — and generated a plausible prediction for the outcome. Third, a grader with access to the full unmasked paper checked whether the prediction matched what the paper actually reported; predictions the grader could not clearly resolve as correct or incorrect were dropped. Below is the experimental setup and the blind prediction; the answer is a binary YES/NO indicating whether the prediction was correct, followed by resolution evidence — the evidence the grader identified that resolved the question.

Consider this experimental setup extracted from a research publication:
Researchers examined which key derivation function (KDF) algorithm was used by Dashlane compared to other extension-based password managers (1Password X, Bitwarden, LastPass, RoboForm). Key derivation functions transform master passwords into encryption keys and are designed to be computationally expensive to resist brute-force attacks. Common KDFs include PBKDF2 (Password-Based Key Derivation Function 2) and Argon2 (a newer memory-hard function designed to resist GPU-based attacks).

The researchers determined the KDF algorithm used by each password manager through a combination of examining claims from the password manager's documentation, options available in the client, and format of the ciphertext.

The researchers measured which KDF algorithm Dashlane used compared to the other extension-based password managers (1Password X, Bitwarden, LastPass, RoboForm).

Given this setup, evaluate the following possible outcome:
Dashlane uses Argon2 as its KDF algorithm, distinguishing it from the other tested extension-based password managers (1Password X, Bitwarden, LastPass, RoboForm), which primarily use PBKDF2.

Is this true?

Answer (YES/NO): YES